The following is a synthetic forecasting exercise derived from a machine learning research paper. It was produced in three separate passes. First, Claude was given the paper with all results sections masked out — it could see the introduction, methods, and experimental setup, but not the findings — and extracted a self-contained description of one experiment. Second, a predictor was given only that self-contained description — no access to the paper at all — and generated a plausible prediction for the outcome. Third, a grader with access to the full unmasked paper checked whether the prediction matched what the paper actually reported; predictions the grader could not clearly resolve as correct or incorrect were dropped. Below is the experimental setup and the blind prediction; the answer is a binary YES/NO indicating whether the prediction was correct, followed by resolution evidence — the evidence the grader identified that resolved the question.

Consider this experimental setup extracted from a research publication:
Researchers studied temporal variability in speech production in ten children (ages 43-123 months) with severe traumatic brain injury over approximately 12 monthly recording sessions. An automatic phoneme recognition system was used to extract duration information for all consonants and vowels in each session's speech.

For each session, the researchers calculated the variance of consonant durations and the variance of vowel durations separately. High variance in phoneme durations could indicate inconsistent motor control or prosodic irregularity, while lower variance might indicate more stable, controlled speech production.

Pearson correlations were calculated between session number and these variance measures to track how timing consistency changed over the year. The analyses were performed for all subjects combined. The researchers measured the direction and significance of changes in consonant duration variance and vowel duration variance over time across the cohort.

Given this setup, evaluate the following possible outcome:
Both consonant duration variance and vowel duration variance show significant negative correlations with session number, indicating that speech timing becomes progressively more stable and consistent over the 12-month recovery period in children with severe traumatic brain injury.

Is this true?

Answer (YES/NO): YES